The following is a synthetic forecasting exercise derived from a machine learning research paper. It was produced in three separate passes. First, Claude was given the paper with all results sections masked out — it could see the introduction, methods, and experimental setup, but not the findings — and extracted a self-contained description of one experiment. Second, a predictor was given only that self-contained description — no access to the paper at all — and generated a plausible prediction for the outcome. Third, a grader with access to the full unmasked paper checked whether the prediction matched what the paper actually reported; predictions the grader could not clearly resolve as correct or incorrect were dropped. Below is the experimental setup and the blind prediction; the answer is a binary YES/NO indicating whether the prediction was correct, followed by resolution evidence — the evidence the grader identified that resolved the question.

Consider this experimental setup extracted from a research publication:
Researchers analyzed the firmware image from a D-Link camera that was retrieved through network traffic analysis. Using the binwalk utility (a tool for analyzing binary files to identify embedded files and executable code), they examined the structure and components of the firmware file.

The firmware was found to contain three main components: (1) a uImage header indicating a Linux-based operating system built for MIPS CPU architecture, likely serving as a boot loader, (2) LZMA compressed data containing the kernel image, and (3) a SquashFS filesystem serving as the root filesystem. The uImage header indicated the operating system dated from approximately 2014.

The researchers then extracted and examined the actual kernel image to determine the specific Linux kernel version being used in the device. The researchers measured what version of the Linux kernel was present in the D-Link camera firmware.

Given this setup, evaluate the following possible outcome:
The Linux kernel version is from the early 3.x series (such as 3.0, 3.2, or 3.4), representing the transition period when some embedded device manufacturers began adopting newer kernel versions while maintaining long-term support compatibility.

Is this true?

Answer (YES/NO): NO